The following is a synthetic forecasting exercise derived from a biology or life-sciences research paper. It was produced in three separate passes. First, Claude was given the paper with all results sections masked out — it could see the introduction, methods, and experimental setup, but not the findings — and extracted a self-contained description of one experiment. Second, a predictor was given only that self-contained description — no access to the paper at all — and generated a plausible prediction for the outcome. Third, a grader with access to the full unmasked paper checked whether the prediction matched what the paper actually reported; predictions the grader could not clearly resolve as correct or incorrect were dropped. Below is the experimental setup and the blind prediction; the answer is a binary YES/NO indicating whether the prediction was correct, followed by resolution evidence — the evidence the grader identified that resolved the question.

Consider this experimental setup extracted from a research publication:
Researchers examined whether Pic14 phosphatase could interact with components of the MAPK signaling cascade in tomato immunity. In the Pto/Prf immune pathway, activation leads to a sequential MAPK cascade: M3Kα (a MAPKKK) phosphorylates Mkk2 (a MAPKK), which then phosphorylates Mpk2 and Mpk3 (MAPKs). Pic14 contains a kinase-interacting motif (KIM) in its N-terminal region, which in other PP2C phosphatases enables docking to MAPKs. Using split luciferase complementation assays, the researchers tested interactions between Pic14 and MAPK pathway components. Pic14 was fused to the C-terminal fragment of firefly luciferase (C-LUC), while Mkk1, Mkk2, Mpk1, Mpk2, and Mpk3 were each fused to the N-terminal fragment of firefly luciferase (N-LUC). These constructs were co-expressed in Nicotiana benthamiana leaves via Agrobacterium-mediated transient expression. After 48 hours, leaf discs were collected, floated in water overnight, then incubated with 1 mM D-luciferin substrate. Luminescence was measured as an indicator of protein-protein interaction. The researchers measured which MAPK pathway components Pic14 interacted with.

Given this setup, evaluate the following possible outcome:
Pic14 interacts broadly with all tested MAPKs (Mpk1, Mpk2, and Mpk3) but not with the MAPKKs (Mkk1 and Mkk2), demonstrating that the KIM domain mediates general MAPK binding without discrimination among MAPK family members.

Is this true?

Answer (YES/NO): NO